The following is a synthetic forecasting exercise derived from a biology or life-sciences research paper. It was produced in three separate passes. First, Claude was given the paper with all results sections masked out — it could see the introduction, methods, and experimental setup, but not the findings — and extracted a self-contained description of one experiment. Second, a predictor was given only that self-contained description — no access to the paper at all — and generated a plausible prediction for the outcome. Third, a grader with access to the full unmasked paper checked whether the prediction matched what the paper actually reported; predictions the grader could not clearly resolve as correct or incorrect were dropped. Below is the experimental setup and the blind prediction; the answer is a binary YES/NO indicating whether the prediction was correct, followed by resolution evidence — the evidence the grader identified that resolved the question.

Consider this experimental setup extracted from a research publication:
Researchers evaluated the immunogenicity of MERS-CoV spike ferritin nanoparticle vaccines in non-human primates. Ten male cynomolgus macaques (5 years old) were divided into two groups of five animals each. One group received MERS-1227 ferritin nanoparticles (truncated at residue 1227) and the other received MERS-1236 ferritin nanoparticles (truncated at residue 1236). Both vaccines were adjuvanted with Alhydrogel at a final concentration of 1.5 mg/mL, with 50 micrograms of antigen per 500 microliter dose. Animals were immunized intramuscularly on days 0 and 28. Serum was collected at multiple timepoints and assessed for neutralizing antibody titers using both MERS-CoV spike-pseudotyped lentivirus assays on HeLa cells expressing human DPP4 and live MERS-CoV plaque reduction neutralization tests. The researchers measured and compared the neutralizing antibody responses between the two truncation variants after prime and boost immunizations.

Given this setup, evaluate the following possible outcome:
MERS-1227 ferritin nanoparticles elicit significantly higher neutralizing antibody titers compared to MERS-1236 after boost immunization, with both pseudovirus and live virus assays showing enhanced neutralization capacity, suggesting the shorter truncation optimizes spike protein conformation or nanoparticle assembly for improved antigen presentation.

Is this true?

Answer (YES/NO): NO